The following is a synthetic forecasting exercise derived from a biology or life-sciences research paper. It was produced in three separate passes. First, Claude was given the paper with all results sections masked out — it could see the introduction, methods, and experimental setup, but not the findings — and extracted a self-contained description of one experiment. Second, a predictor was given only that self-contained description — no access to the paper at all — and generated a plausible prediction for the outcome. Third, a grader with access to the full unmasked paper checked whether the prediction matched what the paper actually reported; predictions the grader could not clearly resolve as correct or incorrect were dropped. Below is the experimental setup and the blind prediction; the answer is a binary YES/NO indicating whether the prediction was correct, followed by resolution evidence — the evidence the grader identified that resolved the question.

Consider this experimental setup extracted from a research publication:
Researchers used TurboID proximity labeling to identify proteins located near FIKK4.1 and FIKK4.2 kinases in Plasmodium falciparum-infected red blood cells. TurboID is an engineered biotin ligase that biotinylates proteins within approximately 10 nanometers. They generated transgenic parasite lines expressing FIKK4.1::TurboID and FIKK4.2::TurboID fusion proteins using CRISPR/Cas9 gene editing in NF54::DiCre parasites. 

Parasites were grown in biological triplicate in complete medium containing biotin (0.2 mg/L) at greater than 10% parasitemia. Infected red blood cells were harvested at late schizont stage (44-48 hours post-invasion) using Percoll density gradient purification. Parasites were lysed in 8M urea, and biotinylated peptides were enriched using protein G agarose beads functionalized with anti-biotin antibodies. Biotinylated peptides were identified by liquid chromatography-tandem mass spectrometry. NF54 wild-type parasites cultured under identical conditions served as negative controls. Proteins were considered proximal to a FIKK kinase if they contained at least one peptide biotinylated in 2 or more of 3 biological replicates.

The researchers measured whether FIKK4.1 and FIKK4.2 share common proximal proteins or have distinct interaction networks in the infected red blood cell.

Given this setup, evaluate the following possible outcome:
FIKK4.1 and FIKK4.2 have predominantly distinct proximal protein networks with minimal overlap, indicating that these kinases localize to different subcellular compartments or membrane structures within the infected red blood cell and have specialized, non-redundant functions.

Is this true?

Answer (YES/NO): NO